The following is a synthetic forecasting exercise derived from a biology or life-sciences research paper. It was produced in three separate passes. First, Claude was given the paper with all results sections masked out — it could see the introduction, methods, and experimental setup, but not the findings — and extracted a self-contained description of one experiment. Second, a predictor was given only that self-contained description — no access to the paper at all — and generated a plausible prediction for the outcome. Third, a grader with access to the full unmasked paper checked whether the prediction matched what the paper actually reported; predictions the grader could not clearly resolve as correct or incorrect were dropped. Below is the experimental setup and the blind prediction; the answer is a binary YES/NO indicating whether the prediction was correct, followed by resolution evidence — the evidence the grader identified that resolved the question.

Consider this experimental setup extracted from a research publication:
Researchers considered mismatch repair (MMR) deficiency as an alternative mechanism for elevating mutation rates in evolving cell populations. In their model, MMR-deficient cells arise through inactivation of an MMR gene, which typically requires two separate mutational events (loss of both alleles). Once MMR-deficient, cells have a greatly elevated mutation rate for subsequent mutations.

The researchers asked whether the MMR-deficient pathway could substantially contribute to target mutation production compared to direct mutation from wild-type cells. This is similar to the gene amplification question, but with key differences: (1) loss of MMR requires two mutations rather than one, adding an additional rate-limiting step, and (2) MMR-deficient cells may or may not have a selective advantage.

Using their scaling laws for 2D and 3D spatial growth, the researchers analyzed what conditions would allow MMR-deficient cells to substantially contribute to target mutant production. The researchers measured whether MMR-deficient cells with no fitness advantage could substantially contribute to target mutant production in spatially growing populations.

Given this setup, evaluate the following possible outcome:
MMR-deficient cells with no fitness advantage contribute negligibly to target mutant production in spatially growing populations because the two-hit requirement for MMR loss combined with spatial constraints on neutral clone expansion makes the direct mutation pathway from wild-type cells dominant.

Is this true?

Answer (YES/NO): YES